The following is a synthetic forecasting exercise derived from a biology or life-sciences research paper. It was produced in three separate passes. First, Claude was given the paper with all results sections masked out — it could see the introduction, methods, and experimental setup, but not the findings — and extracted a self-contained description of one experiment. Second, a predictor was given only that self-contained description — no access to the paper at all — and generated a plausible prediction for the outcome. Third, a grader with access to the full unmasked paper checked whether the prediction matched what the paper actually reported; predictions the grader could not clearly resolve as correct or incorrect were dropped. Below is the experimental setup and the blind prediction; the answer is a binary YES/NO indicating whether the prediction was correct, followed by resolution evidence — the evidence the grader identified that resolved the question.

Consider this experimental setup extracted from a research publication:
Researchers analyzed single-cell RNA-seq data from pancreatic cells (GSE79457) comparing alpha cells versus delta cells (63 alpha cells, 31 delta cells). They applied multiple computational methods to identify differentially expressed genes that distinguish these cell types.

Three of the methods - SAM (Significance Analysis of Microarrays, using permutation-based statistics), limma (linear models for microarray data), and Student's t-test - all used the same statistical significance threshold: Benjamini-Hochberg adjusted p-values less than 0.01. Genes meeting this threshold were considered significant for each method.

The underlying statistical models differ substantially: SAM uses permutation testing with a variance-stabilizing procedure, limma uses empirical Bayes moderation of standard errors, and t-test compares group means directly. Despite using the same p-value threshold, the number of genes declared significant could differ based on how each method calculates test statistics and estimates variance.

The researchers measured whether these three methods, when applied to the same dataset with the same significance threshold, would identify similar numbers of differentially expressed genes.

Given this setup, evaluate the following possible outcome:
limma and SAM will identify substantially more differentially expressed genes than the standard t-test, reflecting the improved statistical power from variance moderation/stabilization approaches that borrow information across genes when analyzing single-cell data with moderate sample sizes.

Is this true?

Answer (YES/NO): NO